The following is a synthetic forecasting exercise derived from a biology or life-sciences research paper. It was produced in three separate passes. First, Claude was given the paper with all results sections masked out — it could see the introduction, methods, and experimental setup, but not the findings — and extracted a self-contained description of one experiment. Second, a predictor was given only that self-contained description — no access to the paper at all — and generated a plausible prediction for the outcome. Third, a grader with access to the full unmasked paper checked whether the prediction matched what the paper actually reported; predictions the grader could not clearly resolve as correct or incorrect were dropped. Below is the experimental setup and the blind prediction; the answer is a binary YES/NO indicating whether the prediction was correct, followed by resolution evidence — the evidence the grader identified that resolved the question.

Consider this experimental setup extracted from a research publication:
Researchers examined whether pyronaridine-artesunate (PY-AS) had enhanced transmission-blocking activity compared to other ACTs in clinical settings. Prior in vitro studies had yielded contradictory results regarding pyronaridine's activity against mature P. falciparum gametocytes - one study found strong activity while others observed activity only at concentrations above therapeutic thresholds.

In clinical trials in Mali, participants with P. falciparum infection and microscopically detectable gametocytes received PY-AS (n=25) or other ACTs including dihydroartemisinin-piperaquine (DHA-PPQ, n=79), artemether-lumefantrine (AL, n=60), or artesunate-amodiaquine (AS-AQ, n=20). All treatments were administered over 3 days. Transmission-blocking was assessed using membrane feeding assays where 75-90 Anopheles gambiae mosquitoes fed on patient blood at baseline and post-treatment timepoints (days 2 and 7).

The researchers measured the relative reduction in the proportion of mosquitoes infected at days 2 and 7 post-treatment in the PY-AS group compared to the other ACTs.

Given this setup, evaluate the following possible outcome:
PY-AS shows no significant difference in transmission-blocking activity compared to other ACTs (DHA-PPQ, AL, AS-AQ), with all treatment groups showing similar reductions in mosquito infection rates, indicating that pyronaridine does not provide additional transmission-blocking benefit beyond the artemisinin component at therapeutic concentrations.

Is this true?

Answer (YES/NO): NO